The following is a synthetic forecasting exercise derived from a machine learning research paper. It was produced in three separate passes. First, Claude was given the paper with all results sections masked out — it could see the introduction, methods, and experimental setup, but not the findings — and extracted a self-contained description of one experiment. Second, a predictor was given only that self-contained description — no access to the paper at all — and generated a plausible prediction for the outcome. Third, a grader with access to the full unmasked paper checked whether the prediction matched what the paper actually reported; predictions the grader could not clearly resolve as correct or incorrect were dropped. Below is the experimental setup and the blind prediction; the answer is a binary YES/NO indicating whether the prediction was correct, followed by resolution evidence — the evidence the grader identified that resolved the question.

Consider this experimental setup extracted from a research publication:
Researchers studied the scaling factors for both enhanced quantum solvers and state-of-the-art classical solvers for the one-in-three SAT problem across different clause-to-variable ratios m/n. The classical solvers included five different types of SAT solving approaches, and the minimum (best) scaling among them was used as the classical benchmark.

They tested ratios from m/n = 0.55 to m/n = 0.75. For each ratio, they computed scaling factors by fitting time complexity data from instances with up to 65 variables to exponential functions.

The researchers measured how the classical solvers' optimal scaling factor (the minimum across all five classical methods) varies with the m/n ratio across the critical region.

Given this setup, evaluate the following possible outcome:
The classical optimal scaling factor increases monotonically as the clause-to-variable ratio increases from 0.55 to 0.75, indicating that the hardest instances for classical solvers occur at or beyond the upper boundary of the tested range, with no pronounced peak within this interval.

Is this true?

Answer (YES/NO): NO